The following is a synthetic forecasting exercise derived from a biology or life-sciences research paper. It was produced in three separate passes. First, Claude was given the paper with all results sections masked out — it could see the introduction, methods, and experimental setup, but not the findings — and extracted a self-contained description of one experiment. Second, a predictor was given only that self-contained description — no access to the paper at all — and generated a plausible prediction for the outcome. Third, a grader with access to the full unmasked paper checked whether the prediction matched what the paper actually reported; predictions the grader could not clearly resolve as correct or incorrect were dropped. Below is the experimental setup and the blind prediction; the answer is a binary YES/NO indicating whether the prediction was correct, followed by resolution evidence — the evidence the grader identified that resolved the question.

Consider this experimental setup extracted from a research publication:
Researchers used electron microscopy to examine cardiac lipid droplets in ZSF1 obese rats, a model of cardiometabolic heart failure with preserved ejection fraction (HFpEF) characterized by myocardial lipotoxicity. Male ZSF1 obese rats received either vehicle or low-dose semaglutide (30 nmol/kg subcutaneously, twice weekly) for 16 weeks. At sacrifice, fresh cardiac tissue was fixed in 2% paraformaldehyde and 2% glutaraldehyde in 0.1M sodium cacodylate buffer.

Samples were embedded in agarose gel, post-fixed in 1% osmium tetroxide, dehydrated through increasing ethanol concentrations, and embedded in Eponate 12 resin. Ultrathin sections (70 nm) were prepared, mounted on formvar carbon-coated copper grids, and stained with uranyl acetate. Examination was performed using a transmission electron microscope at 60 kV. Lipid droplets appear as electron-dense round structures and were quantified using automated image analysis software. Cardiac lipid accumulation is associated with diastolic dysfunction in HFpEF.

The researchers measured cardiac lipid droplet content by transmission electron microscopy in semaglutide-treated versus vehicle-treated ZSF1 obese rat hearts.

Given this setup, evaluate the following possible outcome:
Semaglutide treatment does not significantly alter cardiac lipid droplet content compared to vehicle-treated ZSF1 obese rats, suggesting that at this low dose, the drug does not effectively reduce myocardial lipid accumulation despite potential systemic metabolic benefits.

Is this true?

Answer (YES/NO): NO